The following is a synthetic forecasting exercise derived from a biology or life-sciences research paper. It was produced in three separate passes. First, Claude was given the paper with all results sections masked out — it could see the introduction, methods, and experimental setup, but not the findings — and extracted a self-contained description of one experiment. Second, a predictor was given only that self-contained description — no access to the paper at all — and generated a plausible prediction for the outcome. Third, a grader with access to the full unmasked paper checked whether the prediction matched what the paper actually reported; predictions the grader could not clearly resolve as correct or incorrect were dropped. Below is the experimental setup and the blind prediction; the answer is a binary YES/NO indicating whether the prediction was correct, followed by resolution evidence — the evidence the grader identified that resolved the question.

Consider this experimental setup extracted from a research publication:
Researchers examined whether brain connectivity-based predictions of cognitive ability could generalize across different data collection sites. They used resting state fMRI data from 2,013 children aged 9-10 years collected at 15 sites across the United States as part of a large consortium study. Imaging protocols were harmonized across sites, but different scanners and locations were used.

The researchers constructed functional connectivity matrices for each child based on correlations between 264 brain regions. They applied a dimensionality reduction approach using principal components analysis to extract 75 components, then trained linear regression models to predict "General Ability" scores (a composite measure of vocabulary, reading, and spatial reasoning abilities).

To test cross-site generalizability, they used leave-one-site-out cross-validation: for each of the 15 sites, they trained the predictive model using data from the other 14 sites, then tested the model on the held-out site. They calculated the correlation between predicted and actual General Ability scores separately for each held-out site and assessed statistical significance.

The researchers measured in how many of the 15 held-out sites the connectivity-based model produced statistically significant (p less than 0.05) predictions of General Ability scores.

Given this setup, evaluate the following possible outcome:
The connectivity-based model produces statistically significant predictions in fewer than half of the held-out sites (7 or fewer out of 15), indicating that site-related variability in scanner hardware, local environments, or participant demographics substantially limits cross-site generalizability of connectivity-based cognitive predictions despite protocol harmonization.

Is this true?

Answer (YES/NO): NO